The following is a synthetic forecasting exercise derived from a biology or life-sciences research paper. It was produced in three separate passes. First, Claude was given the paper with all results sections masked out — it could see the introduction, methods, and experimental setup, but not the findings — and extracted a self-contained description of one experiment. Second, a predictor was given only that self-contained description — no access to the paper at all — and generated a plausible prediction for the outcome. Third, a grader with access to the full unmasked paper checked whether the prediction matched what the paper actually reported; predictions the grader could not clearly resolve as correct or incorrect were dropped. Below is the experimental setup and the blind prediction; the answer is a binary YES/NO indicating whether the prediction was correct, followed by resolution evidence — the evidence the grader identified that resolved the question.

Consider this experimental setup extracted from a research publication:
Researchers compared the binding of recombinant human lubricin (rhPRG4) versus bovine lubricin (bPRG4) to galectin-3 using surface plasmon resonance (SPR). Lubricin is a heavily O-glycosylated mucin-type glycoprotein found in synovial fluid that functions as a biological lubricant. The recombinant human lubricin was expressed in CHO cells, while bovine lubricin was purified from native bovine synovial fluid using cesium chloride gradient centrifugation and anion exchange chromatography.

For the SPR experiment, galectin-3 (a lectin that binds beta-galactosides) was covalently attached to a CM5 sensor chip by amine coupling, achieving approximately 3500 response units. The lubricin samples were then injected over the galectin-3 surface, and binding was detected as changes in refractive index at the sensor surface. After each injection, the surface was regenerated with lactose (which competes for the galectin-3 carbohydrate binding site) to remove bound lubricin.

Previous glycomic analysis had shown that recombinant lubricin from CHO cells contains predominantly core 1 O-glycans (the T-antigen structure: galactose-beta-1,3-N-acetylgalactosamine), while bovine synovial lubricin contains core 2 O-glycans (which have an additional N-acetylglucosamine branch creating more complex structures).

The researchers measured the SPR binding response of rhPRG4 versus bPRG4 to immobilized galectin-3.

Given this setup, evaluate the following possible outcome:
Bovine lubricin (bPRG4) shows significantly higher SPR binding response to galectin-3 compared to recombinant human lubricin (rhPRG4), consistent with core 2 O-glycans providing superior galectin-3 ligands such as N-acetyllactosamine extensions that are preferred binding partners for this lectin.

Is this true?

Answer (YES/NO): YES